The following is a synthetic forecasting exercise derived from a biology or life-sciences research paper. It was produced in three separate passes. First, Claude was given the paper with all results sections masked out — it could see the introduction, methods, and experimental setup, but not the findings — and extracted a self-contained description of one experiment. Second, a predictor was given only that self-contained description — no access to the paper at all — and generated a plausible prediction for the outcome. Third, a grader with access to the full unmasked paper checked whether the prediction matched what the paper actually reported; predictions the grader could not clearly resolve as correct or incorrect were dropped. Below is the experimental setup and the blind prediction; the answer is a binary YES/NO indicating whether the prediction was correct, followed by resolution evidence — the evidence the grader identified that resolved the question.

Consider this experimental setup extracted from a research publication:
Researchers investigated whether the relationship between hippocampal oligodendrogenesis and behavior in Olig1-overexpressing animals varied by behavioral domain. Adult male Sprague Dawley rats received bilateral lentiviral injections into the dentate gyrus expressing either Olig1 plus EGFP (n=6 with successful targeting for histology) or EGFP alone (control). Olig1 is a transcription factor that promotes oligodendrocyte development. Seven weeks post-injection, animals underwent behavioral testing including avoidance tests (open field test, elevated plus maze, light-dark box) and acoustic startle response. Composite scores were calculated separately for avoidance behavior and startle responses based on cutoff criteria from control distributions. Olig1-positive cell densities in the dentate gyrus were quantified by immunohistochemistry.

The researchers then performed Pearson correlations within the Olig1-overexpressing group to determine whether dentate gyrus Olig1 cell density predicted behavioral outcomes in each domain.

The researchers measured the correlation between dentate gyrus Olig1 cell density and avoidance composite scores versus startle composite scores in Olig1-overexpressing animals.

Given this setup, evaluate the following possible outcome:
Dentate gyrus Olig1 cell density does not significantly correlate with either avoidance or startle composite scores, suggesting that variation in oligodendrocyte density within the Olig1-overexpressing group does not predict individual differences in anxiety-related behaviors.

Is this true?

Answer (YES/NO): NO